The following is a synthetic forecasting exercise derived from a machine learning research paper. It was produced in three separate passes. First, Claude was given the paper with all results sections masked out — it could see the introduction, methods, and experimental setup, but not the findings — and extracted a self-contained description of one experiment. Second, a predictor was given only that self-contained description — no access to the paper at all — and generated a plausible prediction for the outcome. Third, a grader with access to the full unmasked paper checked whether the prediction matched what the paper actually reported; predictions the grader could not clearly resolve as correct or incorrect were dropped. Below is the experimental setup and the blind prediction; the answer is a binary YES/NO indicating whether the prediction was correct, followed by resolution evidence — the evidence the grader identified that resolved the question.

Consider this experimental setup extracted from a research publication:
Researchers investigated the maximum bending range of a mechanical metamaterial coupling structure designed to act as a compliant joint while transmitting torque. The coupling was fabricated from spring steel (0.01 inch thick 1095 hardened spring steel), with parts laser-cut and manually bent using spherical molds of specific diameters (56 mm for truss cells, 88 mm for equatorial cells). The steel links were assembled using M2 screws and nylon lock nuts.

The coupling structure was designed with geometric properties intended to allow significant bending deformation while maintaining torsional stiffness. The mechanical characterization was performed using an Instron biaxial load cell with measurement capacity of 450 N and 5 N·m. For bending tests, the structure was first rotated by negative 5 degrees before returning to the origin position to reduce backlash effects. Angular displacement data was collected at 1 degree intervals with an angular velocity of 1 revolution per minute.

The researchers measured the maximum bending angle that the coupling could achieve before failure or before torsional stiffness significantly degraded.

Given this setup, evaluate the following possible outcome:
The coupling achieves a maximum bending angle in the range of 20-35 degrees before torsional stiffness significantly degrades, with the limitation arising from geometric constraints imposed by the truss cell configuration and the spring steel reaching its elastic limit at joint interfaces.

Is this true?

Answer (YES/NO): NO